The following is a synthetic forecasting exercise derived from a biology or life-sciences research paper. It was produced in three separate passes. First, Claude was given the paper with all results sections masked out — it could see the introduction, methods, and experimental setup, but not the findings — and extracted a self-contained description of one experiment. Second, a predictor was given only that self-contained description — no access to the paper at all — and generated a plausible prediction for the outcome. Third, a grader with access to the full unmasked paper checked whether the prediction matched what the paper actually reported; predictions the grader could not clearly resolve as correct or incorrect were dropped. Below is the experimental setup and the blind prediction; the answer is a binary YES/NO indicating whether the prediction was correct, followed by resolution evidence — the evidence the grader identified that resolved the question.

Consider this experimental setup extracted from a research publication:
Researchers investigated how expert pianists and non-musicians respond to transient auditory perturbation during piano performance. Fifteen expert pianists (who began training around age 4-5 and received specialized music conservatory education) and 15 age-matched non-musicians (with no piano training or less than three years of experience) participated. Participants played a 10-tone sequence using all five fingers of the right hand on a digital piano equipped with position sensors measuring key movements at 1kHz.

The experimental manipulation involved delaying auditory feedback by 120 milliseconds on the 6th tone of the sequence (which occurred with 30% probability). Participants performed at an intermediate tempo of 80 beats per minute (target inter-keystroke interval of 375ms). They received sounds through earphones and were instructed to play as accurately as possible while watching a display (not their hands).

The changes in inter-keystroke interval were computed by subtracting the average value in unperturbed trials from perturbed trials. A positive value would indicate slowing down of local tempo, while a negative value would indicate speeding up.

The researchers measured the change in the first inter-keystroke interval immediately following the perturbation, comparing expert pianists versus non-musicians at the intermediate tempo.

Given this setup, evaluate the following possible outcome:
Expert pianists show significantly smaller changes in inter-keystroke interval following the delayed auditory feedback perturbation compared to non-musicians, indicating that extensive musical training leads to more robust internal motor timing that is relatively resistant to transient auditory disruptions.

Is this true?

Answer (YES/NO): YES